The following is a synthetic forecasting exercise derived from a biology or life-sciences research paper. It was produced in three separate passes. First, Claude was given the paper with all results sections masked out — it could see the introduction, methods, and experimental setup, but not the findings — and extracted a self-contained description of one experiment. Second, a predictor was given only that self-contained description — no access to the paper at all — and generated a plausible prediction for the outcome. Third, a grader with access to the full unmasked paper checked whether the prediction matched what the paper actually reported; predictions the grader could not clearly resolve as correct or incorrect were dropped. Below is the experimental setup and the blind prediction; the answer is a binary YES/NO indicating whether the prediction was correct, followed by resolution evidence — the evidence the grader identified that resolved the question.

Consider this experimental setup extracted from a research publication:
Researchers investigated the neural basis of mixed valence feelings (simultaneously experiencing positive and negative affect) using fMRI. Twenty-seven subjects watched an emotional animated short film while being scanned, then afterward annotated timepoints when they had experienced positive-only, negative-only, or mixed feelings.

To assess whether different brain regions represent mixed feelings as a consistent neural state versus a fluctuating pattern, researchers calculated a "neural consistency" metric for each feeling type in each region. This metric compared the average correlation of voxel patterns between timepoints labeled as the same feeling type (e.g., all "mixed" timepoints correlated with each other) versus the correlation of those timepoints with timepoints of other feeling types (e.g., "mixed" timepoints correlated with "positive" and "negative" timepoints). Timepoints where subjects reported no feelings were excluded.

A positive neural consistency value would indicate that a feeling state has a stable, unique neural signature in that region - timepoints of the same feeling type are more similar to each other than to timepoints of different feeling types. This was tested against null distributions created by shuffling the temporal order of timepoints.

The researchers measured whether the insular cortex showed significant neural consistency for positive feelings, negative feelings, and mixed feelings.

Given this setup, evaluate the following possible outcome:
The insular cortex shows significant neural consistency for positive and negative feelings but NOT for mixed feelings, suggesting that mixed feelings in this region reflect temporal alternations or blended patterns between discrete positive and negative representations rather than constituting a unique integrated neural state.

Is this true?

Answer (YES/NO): YES